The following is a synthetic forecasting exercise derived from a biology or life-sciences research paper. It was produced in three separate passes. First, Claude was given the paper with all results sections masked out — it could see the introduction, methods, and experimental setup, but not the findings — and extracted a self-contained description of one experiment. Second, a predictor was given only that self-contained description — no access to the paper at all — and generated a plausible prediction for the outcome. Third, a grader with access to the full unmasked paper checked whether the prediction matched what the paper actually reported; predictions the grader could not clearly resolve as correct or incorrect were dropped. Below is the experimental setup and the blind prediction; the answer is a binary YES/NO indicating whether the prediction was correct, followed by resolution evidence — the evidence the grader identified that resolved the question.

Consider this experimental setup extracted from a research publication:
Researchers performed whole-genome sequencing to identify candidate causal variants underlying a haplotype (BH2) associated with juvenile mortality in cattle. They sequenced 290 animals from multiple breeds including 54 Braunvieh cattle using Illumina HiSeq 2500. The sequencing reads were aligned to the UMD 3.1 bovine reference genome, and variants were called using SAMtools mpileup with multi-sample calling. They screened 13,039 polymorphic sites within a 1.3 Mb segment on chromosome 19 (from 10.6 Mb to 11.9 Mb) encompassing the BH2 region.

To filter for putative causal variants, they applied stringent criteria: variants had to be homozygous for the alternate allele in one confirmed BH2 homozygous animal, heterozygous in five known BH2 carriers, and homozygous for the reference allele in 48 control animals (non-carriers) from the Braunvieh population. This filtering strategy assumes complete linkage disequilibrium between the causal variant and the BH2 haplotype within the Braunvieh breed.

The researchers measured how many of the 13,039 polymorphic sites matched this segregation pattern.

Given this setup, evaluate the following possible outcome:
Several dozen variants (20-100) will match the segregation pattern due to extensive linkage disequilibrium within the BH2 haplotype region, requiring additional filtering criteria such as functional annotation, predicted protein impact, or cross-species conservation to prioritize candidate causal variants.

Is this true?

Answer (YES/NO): NO